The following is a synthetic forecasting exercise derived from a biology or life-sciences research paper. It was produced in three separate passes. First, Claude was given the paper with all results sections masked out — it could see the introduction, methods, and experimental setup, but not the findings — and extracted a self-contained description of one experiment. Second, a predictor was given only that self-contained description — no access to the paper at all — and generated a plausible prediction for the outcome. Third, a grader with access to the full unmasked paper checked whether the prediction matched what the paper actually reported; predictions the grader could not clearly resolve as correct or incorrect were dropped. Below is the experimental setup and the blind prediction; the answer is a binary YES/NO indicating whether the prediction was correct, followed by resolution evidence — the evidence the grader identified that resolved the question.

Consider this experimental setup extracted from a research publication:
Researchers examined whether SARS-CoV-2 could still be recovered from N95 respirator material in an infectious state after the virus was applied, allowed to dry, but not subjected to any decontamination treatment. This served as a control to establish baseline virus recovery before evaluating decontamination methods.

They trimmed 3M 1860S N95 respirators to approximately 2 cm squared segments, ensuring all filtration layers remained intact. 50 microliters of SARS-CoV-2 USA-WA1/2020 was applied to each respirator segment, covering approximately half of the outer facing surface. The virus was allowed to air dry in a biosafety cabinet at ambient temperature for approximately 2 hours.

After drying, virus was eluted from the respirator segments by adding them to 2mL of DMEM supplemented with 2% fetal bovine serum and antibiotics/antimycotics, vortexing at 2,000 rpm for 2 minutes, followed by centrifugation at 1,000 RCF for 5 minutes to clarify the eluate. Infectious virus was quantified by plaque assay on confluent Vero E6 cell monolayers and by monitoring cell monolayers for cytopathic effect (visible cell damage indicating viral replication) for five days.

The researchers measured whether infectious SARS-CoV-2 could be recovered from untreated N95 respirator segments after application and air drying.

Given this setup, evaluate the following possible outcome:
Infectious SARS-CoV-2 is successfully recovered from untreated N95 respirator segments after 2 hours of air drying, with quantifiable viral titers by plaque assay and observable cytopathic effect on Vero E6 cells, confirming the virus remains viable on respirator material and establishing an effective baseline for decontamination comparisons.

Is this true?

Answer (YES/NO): YES